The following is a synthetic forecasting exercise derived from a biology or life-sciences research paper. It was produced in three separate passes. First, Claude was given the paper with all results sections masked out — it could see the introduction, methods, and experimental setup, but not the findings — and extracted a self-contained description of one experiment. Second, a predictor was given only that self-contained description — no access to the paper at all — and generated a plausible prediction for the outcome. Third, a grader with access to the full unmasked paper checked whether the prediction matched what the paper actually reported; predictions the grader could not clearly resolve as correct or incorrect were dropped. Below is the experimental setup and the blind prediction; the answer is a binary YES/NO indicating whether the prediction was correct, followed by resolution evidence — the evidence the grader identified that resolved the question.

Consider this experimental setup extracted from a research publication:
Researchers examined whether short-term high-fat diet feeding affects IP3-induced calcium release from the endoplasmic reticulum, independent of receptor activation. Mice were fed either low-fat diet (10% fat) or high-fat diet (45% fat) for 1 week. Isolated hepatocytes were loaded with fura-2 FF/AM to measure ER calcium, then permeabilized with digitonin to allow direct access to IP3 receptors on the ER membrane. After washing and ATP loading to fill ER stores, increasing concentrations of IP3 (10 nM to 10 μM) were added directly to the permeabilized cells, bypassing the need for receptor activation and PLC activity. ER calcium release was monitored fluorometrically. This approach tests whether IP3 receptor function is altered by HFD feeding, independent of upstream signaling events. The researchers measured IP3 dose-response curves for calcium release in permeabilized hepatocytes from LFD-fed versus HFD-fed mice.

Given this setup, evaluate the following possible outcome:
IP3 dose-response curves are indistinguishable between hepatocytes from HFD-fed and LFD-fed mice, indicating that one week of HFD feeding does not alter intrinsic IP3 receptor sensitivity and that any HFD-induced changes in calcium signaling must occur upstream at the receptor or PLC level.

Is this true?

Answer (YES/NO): YES